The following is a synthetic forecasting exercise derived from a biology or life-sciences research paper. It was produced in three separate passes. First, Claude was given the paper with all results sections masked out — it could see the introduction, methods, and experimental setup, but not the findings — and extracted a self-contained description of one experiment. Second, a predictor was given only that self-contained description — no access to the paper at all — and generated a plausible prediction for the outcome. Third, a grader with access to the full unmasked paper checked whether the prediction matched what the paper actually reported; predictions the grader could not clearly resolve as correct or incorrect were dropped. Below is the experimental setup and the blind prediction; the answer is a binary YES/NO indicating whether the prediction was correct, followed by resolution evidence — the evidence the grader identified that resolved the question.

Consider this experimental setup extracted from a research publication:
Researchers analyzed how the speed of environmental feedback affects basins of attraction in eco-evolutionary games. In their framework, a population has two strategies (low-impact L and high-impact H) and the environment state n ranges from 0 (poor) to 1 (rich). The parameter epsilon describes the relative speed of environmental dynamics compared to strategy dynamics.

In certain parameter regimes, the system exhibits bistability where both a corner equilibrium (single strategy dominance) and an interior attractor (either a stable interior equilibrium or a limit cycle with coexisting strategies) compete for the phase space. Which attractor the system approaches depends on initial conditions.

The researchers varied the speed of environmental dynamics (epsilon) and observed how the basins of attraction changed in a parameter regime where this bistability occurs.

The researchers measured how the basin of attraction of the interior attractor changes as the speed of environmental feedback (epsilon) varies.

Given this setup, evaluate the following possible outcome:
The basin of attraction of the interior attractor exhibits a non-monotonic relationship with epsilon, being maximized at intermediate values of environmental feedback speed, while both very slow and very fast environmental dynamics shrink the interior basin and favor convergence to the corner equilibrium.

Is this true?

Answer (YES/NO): NO